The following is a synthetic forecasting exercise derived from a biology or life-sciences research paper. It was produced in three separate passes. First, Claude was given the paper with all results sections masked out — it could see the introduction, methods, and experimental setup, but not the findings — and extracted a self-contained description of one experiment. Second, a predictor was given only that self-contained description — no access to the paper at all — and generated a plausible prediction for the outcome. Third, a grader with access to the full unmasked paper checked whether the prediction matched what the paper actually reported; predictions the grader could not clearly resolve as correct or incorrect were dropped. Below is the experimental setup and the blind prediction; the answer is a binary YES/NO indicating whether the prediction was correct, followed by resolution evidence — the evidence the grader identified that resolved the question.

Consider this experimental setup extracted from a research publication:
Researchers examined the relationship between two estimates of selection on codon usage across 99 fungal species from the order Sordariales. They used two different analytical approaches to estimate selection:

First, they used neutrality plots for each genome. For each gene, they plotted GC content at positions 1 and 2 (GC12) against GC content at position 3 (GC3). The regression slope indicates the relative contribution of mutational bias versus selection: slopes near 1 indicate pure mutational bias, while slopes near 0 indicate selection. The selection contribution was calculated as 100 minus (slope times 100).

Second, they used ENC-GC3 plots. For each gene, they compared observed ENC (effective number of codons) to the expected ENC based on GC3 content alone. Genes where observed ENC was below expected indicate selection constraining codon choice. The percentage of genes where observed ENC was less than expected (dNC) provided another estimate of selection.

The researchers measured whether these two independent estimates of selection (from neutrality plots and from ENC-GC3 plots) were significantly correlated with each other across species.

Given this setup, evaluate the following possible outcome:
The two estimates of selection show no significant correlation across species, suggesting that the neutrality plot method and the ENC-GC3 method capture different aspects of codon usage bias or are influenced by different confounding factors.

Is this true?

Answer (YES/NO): NO